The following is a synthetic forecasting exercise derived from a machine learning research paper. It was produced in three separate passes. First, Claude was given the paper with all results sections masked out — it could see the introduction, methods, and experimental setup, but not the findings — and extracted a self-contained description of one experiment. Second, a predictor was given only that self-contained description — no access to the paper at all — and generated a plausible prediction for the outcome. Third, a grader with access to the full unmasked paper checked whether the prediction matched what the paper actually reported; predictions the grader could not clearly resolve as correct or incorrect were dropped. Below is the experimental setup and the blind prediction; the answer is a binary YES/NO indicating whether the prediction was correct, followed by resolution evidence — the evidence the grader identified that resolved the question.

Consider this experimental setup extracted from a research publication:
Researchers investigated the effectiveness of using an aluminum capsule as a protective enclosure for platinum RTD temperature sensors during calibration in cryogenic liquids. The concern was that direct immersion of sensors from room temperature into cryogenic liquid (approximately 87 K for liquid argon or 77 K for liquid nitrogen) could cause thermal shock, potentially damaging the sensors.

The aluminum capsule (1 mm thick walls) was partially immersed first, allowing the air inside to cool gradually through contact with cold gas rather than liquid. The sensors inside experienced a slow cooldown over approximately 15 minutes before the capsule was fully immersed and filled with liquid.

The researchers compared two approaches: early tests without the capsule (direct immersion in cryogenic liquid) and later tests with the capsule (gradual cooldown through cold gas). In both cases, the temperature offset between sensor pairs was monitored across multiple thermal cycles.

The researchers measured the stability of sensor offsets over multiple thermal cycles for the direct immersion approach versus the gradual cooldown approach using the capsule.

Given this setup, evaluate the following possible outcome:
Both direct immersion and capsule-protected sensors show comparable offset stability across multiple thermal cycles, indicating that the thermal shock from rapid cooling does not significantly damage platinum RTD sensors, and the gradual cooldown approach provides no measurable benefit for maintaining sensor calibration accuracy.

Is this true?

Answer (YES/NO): NO